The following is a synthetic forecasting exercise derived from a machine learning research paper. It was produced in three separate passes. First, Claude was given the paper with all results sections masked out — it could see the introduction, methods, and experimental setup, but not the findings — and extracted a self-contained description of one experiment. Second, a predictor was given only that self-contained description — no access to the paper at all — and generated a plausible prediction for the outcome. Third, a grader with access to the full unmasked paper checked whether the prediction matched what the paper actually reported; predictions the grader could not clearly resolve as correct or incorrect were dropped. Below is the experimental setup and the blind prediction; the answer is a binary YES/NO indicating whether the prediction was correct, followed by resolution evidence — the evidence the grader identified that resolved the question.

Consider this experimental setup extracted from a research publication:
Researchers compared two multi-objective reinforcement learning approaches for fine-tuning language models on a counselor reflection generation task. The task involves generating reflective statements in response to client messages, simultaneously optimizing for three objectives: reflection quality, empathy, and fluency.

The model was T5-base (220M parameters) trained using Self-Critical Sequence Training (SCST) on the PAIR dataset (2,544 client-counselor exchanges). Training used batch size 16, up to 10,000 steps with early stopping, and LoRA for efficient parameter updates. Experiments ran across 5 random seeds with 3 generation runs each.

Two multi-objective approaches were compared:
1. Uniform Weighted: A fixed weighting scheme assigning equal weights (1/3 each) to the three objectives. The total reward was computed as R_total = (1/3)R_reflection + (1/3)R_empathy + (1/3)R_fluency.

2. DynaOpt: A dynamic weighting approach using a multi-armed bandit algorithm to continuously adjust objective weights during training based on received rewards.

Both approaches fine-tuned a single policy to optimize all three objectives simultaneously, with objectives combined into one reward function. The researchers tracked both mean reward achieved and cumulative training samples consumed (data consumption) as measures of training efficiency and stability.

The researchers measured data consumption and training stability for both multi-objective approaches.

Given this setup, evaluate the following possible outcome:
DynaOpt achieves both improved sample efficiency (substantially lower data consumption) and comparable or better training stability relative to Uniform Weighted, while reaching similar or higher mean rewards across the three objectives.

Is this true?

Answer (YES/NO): NO